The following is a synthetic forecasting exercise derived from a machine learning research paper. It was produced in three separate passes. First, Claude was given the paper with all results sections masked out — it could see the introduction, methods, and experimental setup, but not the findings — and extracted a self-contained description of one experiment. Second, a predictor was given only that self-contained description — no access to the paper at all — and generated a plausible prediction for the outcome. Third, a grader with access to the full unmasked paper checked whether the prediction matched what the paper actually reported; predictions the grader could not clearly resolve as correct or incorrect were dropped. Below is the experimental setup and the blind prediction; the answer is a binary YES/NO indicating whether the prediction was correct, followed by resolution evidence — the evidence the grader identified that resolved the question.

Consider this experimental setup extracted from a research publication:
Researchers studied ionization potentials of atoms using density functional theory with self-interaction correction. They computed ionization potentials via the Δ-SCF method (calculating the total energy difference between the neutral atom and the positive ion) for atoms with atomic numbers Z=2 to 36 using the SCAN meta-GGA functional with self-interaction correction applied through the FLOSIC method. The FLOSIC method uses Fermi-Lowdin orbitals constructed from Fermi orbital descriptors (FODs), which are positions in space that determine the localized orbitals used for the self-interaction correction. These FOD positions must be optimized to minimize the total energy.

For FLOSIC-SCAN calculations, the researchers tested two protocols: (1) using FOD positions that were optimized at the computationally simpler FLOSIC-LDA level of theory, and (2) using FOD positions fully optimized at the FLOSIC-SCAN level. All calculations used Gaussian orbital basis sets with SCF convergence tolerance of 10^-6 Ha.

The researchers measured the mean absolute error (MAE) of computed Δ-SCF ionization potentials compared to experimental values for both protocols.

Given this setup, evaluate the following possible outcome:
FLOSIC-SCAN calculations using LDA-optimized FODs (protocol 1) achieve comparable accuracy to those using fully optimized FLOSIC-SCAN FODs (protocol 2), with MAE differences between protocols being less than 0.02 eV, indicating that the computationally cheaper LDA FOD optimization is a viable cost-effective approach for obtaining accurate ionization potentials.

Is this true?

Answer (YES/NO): NO